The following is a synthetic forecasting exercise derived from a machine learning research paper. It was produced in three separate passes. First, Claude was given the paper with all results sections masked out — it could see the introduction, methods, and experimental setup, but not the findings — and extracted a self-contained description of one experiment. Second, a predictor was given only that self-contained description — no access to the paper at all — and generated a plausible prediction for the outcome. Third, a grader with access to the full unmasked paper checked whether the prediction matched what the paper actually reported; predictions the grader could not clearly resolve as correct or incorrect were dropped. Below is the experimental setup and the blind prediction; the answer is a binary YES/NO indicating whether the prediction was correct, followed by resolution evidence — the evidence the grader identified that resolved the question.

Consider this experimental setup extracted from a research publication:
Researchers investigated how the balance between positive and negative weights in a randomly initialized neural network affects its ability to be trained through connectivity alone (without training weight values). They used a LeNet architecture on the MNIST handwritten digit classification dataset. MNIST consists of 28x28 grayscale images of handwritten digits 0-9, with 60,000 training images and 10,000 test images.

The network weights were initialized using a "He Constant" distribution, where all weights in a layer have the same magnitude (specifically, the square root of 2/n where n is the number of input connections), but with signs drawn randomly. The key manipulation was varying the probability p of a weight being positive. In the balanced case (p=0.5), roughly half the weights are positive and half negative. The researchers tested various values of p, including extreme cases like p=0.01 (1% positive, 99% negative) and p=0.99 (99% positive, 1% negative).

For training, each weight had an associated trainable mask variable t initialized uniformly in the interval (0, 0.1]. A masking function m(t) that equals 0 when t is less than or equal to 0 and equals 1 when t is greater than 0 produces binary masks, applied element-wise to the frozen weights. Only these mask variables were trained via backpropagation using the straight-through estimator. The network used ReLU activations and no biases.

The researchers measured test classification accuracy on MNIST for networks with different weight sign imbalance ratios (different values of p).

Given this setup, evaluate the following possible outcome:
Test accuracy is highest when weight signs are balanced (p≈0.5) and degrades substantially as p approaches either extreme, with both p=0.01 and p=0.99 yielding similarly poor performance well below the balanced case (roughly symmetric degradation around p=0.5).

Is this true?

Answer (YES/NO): NO